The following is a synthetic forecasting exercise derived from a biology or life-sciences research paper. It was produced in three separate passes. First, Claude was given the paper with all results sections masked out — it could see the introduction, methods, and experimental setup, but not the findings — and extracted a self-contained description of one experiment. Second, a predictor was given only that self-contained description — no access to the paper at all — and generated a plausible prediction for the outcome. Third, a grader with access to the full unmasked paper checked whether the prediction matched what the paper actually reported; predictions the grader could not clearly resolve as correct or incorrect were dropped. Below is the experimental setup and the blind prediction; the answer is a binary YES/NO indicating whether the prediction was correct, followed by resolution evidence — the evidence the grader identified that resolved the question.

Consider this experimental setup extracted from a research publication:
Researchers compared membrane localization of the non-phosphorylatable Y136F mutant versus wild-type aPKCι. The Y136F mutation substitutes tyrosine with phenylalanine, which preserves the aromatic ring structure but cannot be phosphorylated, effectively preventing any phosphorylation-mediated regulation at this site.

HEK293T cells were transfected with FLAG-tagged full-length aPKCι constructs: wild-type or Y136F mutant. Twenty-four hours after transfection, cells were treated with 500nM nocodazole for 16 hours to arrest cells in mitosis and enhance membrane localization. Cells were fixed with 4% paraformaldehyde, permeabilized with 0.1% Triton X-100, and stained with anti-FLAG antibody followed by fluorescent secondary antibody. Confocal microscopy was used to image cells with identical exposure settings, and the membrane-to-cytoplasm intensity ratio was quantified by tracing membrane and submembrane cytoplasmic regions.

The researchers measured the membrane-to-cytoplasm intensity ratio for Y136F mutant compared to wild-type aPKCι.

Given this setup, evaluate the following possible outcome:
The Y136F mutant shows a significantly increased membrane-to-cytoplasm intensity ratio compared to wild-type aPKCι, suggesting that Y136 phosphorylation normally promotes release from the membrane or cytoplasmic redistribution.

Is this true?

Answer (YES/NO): NO